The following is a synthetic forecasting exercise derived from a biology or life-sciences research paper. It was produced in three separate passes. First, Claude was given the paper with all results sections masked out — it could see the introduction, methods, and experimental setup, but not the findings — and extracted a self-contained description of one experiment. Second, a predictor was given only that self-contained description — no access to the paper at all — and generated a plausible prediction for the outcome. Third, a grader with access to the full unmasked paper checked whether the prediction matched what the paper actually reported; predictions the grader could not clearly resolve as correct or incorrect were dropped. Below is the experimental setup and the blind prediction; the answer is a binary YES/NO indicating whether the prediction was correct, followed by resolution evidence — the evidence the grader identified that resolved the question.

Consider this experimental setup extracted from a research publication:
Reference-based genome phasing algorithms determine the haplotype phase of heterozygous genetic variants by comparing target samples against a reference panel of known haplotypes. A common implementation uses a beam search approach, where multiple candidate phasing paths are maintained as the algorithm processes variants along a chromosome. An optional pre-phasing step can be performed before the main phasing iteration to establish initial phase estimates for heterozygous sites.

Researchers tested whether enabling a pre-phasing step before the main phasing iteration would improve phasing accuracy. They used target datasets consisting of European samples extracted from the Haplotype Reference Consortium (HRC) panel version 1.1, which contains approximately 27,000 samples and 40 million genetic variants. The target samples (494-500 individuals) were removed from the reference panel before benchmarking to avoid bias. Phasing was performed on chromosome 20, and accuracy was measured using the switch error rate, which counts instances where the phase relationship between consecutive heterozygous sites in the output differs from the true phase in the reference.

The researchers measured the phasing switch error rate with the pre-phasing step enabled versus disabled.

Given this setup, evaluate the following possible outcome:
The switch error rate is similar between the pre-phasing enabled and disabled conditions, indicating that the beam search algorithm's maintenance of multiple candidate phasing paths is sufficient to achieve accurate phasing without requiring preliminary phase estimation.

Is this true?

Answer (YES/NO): NO